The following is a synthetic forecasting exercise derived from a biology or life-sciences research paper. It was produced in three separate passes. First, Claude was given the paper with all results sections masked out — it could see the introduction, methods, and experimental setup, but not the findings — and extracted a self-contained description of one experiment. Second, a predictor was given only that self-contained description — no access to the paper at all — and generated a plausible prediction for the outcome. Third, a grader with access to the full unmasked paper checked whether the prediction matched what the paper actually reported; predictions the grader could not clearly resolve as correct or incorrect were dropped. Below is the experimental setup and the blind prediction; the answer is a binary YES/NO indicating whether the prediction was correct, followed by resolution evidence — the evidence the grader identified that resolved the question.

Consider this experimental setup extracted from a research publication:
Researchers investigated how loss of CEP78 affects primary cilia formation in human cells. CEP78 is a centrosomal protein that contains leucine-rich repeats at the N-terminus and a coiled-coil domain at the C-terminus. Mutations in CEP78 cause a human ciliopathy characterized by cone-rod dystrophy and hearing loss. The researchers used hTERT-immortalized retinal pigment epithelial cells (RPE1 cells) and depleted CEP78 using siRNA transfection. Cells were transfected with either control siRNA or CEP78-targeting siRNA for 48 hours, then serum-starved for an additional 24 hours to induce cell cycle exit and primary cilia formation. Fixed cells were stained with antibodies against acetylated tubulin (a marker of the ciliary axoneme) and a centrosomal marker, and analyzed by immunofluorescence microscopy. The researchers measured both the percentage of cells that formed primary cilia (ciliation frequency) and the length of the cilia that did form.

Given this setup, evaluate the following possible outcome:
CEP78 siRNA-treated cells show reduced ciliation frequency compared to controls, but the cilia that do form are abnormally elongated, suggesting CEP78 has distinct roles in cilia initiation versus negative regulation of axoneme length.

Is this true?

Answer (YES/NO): YES